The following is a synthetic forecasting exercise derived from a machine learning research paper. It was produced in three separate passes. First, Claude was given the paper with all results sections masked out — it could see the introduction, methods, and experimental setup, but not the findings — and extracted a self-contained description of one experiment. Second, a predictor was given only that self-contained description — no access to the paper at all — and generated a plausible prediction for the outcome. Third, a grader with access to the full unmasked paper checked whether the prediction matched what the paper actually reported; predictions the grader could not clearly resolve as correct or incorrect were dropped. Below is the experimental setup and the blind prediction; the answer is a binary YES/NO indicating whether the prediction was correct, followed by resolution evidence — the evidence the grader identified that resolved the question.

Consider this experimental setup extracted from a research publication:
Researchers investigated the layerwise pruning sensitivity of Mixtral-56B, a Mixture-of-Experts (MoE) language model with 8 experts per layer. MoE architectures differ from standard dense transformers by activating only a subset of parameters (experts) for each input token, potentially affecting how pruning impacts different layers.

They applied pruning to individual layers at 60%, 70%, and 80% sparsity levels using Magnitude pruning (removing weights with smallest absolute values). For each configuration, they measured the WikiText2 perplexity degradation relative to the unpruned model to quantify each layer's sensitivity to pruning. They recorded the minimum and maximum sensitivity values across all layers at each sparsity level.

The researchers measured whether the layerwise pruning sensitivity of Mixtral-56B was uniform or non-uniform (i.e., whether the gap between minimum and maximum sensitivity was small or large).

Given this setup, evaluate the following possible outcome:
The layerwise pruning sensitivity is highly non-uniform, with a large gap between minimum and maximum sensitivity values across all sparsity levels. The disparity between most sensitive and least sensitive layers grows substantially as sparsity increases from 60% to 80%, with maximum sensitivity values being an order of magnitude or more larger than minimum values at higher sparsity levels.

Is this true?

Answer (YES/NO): YES